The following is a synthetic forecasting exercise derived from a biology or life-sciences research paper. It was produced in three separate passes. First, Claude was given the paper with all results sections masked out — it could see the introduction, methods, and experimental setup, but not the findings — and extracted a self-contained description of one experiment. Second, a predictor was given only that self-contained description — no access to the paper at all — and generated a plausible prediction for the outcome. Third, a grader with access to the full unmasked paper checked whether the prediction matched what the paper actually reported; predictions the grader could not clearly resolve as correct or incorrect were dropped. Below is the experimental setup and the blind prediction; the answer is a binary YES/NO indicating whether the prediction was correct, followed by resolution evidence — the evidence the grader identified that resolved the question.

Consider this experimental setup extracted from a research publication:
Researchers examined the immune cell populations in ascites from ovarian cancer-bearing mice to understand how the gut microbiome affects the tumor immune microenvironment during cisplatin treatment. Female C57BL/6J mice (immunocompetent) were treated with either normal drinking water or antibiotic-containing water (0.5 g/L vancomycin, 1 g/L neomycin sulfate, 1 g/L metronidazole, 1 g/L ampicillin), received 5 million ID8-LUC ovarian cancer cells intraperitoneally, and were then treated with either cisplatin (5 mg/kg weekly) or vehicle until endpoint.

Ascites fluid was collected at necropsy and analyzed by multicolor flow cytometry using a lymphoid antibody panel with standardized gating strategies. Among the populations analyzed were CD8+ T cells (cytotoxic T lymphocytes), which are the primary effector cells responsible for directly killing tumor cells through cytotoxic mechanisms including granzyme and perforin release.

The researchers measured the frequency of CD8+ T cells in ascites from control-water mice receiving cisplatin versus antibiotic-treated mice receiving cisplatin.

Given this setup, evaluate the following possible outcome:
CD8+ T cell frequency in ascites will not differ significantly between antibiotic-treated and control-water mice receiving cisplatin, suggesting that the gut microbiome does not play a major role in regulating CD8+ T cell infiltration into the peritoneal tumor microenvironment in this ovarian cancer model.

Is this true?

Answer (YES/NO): YES